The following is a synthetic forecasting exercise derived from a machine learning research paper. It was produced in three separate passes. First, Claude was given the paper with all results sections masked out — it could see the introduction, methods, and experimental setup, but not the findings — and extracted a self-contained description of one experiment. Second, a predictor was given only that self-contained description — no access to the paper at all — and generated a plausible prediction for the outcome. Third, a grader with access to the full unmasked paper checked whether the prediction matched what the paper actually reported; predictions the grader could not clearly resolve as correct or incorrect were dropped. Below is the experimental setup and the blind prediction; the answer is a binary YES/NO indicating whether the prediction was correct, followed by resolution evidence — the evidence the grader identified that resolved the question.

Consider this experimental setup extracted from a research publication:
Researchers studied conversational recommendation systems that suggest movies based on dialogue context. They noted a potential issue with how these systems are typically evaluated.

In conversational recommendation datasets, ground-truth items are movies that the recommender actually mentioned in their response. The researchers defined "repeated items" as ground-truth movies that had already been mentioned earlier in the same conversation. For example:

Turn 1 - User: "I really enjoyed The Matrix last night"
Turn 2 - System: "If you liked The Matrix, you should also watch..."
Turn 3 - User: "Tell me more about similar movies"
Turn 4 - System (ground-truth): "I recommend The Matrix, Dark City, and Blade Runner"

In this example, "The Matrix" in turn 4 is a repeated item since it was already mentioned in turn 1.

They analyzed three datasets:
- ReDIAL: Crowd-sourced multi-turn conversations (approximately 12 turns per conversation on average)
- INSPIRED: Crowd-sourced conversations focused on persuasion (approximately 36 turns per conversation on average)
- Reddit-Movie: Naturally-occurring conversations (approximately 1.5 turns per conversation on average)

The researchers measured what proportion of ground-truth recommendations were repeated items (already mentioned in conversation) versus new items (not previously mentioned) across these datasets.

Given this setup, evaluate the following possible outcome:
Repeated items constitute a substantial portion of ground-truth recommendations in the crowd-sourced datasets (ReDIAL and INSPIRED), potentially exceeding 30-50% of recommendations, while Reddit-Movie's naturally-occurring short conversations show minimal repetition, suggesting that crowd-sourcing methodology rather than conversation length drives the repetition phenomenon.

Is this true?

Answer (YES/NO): NO